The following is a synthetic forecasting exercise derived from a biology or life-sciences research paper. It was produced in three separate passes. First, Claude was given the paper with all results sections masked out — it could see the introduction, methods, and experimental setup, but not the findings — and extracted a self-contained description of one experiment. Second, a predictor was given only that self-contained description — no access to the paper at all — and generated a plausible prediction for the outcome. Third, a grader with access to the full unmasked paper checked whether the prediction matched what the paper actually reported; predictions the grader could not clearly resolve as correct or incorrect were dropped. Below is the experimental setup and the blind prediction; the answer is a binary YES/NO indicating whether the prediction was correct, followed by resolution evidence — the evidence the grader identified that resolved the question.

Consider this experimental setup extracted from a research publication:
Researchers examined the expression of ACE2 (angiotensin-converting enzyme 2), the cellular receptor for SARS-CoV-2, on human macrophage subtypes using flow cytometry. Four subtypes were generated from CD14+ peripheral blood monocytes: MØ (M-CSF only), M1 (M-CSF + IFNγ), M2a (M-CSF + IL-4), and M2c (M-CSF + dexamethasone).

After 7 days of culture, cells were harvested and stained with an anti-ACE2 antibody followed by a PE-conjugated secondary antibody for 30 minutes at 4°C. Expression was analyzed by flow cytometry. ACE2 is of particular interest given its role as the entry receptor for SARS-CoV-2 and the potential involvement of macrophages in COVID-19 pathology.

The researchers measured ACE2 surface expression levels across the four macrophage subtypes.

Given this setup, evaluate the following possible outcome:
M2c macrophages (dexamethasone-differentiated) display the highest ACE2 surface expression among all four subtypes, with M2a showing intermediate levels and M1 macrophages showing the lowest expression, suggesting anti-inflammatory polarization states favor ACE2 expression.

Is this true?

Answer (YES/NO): NO